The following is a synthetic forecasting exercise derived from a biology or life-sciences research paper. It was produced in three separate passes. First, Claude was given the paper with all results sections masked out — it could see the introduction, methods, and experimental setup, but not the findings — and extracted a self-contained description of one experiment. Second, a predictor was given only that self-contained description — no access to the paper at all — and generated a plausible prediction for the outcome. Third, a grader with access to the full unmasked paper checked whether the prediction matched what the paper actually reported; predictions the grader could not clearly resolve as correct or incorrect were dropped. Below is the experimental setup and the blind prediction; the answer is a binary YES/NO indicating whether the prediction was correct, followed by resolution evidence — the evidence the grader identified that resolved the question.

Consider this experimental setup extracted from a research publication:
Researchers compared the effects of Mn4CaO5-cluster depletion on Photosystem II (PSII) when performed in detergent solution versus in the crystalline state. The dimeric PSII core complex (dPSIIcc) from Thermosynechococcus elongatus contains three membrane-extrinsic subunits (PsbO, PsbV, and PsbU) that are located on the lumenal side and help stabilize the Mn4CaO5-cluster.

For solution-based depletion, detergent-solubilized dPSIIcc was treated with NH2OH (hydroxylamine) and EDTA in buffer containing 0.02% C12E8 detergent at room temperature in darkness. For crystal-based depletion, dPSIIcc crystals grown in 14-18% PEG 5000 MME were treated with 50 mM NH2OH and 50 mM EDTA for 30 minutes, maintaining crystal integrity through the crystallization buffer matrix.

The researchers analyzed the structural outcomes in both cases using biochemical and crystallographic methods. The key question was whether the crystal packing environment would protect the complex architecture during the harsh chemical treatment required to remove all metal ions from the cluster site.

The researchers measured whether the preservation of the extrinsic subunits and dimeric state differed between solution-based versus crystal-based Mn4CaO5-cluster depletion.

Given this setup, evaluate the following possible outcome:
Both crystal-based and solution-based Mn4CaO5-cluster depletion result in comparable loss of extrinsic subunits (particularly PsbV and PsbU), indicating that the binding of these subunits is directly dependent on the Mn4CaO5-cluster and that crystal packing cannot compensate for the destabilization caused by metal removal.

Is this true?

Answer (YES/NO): NO